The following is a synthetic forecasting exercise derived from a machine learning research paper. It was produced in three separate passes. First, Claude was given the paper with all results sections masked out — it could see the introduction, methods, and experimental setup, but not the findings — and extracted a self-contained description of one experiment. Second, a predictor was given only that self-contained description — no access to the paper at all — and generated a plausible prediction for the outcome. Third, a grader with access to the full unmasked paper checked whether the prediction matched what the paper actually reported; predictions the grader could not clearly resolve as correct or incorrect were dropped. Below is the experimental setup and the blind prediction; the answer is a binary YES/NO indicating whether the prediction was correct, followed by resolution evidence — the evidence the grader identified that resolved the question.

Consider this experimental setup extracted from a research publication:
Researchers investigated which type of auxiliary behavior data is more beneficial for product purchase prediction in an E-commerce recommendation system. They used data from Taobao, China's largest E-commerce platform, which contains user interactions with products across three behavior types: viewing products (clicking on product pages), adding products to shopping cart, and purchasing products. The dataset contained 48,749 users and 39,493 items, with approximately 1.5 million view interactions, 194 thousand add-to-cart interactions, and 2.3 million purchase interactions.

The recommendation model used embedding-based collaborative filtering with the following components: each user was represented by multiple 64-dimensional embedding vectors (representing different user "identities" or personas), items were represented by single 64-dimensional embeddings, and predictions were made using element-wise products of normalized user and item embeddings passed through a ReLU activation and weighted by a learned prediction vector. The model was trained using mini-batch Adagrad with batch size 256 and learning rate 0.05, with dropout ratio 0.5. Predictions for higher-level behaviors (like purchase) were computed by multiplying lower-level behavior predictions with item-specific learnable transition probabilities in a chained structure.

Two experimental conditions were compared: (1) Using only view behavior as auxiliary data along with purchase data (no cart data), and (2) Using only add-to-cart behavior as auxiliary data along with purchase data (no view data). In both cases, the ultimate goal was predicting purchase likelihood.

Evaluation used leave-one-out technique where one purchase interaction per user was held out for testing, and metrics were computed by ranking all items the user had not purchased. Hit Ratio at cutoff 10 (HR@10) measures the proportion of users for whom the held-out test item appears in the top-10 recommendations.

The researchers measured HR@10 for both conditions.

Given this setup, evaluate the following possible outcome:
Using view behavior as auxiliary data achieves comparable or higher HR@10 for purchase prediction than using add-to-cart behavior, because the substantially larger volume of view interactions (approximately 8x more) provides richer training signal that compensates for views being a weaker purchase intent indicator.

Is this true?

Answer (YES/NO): YES